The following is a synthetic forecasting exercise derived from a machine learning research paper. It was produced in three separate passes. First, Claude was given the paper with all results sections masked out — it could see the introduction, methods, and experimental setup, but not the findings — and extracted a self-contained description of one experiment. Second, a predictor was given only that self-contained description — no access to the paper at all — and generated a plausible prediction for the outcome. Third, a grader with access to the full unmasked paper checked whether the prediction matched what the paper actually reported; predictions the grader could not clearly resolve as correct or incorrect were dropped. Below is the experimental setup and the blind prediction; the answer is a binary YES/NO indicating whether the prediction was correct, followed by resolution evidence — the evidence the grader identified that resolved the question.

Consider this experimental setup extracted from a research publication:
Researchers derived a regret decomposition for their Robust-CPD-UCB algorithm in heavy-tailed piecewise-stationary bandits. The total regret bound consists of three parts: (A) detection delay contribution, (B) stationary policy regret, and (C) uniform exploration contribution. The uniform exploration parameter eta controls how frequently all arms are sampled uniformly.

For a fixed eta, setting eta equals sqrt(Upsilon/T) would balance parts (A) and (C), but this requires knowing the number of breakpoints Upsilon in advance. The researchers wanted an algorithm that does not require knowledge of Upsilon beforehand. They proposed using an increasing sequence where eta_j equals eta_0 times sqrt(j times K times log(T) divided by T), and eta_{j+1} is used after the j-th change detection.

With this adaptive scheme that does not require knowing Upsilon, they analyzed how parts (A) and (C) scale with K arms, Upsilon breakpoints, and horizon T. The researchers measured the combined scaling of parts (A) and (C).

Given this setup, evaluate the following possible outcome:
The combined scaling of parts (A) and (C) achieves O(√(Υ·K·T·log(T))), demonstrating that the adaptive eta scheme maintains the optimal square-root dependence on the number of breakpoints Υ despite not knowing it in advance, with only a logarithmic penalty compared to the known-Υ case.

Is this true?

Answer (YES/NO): YES